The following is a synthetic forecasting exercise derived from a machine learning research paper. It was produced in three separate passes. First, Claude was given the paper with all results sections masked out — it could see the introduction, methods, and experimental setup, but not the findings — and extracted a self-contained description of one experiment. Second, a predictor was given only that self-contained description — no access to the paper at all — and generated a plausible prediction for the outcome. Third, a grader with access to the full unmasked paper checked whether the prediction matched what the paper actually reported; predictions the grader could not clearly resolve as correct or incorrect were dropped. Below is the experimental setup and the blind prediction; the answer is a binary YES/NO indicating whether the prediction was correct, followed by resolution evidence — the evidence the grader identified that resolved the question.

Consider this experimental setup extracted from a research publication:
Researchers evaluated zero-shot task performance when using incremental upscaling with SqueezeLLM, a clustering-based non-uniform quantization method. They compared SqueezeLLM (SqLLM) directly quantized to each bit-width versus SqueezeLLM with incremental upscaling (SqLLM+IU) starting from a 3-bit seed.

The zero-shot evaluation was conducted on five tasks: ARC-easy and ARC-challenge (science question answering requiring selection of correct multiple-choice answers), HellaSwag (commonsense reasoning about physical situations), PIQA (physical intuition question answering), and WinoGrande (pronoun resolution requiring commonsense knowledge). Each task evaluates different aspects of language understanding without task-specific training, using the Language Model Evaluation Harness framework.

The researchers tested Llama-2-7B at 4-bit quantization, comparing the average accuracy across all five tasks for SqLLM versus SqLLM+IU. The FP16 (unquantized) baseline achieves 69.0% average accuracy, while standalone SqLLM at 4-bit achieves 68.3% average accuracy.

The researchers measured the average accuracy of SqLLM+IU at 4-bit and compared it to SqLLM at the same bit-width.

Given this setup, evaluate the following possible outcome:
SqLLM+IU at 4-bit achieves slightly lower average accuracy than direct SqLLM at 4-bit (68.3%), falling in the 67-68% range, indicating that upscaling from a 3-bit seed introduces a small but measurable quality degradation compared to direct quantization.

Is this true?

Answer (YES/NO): NO